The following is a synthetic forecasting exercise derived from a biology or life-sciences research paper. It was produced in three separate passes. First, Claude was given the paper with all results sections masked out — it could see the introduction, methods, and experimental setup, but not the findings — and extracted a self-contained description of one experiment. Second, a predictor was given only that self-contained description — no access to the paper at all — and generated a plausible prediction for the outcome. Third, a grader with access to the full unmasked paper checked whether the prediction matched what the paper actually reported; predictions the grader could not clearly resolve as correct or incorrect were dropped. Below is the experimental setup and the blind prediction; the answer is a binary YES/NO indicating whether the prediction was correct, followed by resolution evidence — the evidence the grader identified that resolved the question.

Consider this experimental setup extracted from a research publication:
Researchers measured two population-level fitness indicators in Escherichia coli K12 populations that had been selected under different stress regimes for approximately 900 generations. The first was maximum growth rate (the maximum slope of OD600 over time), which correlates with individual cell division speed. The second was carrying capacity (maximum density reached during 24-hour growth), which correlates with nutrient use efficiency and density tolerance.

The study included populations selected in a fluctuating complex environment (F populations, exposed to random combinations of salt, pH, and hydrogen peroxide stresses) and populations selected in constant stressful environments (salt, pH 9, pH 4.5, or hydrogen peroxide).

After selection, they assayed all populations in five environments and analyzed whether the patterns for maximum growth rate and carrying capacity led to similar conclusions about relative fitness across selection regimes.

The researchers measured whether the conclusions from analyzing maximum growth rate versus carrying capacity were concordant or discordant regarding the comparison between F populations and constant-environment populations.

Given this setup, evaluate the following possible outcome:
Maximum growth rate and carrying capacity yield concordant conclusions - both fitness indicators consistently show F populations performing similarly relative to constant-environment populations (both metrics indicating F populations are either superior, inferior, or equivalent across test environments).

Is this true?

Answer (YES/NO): NO